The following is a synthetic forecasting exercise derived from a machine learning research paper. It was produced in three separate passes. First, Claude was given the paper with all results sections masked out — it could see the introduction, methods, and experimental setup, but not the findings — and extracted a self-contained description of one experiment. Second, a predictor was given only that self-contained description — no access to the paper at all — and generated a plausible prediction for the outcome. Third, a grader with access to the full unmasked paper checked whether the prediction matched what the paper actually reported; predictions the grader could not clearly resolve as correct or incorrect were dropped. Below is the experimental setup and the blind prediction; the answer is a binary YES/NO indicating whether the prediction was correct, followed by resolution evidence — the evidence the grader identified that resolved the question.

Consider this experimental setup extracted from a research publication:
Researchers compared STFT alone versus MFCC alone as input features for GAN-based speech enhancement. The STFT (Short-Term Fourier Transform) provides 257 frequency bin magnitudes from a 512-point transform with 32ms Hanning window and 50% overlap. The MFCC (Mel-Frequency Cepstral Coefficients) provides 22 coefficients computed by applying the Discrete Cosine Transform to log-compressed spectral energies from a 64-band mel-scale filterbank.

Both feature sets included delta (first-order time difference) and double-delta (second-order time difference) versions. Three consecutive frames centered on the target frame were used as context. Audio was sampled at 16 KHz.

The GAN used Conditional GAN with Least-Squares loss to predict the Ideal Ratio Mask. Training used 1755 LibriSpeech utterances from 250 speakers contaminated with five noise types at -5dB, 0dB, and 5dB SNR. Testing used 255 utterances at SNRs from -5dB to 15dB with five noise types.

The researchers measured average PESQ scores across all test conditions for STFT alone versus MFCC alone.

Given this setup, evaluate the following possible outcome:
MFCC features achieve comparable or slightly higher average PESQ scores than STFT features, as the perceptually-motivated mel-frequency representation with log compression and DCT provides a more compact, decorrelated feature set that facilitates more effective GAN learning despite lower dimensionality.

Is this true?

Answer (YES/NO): YES